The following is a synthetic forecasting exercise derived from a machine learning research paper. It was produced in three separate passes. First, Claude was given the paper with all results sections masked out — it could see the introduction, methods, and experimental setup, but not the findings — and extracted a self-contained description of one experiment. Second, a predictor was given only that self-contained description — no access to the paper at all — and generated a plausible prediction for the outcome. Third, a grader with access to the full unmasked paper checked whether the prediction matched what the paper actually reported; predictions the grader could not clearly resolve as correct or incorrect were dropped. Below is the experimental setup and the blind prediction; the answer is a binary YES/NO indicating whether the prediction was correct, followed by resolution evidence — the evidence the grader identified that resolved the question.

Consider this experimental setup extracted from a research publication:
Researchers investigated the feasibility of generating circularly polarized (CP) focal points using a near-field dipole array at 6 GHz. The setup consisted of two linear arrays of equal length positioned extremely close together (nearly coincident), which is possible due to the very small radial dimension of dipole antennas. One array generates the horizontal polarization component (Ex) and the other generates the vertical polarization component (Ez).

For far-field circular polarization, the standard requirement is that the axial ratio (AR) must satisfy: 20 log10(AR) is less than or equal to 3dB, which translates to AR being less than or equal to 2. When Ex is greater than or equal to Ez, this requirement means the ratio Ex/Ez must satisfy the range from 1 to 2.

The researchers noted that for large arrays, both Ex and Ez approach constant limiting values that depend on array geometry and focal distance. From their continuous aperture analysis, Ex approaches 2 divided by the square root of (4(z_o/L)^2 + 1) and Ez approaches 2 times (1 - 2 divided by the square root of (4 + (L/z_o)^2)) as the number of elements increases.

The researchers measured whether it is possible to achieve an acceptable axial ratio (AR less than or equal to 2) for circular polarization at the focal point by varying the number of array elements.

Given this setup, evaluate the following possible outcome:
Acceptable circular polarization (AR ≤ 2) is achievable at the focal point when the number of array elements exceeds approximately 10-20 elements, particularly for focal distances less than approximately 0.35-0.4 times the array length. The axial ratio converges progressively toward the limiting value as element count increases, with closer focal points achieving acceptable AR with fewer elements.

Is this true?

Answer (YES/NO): NO